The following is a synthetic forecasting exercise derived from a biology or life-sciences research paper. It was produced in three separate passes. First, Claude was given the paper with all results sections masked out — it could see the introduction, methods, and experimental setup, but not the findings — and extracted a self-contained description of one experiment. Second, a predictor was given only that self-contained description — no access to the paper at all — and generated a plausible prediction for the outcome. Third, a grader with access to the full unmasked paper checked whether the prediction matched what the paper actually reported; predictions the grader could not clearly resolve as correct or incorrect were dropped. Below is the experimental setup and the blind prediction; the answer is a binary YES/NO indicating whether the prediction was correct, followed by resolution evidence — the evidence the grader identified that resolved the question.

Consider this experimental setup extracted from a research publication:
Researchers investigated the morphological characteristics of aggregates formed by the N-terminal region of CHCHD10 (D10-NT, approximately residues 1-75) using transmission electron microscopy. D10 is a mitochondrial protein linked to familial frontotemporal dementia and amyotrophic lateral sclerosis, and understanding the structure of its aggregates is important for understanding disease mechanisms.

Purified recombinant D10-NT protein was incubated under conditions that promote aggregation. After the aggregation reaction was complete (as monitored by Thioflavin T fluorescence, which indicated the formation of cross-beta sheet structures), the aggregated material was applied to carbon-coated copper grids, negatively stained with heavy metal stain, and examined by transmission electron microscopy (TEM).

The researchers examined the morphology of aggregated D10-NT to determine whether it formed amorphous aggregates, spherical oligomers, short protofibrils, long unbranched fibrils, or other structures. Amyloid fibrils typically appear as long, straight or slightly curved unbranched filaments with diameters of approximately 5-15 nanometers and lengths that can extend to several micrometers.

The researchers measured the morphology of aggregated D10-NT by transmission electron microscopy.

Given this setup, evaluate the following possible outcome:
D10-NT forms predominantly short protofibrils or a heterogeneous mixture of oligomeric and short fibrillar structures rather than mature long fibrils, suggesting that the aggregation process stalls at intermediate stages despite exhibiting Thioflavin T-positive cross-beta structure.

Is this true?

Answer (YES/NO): NO